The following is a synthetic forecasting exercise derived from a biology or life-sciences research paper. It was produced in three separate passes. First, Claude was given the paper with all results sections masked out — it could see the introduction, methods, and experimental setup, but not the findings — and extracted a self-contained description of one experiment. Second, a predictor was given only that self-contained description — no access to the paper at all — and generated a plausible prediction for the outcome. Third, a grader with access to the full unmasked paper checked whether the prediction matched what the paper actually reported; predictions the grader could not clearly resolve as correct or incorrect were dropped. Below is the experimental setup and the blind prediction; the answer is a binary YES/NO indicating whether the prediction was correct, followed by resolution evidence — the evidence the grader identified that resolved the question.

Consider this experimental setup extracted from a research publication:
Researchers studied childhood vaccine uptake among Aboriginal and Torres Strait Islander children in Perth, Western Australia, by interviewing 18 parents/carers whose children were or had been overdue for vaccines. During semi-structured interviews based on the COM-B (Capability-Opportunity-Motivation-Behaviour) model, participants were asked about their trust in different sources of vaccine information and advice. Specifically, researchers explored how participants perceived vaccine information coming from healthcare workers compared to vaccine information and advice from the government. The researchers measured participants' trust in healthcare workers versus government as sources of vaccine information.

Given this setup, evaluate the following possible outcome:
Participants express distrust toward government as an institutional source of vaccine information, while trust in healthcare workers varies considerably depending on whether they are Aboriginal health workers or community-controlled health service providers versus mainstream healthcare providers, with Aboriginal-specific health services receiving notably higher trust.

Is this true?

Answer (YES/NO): NO